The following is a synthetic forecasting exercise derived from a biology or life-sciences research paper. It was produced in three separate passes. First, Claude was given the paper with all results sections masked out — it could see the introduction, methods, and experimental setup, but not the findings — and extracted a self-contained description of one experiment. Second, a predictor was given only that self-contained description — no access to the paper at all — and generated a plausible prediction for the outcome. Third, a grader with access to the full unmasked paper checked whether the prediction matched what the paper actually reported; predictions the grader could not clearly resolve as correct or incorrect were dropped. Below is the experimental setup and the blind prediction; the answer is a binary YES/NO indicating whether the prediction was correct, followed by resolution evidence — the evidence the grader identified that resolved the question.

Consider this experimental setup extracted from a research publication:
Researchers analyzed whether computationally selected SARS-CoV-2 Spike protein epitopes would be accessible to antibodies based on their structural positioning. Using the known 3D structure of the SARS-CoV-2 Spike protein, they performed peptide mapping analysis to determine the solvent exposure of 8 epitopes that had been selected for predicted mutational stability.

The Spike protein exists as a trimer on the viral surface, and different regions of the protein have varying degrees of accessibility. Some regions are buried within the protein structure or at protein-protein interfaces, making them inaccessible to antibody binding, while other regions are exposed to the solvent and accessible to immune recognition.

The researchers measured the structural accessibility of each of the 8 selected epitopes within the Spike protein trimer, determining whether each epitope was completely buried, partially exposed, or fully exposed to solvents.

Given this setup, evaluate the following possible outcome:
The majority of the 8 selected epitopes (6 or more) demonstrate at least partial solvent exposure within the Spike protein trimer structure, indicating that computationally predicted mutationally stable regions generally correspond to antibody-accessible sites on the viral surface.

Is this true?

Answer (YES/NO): YES